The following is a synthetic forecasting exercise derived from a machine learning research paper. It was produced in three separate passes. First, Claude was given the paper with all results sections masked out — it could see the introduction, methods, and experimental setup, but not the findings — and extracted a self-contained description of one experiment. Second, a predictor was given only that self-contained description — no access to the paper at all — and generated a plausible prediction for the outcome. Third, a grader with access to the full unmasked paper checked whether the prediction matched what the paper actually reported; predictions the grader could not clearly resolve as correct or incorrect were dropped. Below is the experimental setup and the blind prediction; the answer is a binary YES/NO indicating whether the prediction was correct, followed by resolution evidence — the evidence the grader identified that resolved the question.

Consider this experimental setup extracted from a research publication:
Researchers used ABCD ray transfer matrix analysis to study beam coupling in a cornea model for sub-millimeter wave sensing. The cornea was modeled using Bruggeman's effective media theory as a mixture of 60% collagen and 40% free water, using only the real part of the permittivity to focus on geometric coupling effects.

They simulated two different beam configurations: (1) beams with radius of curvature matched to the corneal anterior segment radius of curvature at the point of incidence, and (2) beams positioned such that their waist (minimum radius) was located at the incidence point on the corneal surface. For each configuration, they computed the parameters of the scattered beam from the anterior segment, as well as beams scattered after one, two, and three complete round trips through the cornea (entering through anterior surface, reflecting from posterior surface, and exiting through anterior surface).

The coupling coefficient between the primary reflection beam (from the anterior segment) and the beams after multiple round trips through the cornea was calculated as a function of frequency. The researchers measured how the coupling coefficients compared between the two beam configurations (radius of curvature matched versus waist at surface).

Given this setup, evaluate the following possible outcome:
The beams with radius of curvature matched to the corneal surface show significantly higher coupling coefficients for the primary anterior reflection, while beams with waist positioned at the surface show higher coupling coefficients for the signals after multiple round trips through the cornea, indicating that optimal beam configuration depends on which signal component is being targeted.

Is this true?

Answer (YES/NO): NO